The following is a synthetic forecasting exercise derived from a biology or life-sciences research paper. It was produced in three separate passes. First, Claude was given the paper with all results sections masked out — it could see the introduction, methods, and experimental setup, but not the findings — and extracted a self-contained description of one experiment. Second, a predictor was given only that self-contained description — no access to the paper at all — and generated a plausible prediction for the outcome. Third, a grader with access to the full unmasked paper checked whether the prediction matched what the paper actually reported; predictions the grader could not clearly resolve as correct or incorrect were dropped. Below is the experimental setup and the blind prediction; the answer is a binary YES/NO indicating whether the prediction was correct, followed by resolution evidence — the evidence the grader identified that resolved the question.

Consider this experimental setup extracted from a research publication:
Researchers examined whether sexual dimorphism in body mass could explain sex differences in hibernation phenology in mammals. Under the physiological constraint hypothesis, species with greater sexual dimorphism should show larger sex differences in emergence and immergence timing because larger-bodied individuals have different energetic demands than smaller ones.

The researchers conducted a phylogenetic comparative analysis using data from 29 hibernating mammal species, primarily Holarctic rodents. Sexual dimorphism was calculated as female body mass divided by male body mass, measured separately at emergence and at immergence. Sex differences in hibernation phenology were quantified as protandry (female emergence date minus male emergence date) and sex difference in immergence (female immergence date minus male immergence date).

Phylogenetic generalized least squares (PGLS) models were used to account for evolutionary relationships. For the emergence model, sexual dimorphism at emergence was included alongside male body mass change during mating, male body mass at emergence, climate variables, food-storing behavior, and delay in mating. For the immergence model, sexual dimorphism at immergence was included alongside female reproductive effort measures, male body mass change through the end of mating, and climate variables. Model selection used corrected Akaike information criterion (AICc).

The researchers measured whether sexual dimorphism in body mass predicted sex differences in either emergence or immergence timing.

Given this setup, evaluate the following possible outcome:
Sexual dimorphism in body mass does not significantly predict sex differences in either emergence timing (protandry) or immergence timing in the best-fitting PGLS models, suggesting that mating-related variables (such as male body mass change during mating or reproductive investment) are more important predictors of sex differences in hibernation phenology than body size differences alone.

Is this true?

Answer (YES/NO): YES